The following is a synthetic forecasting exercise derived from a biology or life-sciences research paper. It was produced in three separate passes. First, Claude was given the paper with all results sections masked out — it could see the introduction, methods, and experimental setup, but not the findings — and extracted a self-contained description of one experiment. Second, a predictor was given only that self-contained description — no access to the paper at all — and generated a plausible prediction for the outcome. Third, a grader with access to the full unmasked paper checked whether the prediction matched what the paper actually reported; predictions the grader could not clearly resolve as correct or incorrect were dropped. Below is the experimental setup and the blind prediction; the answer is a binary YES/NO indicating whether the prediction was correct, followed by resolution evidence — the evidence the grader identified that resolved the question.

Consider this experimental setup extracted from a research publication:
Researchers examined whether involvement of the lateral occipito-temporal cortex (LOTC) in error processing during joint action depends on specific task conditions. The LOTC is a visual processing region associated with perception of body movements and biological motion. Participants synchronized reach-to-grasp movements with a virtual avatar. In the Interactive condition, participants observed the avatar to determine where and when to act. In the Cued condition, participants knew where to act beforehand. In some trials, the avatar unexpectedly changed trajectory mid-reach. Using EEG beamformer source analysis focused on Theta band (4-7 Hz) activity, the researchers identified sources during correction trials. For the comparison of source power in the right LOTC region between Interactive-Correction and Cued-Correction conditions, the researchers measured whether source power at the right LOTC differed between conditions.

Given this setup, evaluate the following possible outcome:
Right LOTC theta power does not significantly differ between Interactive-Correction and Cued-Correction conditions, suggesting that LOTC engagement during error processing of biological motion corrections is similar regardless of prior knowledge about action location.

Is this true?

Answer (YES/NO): NO